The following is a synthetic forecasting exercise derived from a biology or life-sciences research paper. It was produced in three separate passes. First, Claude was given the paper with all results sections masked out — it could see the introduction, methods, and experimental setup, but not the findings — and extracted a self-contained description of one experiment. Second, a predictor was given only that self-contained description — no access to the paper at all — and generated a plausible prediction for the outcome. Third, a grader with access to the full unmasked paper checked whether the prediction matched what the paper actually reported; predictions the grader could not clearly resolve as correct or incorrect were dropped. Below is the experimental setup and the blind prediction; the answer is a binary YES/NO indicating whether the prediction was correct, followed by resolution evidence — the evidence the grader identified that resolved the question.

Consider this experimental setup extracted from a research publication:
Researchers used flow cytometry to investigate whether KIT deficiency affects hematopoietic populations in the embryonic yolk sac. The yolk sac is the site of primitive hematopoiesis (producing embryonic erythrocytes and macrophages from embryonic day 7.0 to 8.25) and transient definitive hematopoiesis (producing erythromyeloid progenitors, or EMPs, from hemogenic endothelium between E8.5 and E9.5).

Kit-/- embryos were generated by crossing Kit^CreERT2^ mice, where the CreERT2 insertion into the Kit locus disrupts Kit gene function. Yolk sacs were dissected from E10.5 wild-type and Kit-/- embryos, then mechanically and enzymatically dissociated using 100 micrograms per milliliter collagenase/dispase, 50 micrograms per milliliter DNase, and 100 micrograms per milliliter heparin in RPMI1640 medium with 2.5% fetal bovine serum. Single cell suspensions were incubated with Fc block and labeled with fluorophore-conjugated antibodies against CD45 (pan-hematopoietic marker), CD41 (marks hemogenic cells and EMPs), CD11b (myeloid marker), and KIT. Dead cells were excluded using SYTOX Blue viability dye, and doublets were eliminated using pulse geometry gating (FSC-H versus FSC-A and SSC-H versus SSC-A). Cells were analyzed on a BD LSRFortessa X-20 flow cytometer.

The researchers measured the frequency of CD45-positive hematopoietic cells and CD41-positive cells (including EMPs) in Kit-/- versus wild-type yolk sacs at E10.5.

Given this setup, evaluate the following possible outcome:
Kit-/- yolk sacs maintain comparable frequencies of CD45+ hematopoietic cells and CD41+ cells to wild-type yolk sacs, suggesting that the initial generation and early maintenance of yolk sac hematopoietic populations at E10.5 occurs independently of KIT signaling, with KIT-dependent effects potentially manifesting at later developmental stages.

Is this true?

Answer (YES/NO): YES